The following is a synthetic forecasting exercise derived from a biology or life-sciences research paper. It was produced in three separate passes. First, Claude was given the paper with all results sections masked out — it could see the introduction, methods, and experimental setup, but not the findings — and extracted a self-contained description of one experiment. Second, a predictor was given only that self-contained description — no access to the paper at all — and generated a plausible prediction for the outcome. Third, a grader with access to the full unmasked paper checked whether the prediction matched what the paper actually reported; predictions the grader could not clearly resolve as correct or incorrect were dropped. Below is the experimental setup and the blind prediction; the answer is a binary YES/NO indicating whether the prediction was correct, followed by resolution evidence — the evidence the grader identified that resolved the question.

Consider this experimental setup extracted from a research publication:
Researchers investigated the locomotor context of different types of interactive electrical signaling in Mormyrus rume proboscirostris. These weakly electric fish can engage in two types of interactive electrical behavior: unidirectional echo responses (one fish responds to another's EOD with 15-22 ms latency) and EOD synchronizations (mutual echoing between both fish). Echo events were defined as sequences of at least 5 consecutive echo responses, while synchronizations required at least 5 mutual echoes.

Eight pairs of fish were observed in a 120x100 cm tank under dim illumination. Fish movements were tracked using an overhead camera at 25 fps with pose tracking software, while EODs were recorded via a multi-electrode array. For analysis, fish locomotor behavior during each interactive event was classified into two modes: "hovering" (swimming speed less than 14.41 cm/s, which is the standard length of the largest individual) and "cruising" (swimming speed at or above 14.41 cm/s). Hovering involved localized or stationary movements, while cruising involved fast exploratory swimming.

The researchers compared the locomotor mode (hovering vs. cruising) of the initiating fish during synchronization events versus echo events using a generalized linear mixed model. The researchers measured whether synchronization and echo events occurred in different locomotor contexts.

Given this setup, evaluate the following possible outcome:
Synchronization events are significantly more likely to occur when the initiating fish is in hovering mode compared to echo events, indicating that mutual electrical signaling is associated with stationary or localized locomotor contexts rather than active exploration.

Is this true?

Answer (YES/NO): YES